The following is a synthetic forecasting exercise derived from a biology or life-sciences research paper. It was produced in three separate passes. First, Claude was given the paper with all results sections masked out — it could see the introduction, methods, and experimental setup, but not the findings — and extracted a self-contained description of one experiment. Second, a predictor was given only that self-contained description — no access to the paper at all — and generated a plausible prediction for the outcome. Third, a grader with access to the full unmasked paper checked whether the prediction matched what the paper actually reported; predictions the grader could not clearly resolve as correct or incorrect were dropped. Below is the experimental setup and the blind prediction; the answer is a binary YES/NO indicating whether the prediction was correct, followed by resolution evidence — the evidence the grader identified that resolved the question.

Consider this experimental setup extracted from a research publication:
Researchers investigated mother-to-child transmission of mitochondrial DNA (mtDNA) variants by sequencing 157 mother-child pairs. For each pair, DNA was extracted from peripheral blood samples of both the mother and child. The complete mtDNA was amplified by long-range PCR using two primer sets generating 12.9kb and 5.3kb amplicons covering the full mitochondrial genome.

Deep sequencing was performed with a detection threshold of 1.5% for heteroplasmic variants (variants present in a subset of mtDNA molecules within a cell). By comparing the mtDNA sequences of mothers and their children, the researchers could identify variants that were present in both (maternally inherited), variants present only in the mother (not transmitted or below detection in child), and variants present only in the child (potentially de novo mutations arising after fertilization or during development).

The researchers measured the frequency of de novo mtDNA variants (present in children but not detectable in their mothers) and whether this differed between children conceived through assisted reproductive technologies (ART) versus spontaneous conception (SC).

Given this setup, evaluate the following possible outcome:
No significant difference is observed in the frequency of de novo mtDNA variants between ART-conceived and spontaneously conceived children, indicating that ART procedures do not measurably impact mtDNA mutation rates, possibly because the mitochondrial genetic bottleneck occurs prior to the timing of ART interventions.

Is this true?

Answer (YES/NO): NO